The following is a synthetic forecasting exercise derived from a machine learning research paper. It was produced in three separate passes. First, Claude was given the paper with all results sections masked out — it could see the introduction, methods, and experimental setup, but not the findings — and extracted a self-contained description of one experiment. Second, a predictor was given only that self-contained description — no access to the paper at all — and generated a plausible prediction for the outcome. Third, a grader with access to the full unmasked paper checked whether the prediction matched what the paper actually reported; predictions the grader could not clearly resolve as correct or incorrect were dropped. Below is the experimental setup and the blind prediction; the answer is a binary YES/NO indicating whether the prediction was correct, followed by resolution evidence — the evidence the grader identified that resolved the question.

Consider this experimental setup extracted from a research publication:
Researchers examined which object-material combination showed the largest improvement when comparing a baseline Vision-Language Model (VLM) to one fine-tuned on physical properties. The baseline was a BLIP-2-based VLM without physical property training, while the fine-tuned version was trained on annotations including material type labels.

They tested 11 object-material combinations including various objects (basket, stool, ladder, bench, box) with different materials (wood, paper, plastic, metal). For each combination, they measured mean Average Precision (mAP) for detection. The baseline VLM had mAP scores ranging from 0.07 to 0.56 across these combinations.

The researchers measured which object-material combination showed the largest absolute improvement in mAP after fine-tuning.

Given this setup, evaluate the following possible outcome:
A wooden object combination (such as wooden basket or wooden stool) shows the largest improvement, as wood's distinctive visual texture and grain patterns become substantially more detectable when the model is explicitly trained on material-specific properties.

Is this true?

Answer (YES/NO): YES